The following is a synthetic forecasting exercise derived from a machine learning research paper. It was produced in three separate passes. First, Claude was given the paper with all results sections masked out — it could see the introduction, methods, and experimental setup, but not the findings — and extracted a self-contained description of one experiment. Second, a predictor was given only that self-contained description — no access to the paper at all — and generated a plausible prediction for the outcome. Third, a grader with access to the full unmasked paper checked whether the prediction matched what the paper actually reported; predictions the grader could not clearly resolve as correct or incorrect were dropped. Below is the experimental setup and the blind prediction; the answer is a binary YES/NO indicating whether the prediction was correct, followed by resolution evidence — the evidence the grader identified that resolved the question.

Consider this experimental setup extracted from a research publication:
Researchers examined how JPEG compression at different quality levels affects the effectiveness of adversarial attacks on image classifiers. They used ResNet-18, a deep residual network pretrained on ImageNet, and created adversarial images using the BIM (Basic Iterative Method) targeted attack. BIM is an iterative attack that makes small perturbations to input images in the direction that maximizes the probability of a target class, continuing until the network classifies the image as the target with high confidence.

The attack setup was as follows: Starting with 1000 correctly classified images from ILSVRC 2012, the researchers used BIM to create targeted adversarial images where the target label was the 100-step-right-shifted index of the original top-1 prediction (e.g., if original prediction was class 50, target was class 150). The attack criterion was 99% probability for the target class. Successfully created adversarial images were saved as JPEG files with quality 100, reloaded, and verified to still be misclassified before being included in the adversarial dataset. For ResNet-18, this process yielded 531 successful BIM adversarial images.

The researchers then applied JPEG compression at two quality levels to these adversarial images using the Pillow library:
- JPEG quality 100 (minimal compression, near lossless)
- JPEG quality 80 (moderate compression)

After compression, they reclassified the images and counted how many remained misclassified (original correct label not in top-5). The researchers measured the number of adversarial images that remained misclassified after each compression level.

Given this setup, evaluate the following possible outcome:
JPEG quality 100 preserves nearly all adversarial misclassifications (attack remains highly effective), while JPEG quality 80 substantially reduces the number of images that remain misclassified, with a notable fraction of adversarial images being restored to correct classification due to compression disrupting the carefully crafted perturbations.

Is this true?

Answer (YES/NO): YES